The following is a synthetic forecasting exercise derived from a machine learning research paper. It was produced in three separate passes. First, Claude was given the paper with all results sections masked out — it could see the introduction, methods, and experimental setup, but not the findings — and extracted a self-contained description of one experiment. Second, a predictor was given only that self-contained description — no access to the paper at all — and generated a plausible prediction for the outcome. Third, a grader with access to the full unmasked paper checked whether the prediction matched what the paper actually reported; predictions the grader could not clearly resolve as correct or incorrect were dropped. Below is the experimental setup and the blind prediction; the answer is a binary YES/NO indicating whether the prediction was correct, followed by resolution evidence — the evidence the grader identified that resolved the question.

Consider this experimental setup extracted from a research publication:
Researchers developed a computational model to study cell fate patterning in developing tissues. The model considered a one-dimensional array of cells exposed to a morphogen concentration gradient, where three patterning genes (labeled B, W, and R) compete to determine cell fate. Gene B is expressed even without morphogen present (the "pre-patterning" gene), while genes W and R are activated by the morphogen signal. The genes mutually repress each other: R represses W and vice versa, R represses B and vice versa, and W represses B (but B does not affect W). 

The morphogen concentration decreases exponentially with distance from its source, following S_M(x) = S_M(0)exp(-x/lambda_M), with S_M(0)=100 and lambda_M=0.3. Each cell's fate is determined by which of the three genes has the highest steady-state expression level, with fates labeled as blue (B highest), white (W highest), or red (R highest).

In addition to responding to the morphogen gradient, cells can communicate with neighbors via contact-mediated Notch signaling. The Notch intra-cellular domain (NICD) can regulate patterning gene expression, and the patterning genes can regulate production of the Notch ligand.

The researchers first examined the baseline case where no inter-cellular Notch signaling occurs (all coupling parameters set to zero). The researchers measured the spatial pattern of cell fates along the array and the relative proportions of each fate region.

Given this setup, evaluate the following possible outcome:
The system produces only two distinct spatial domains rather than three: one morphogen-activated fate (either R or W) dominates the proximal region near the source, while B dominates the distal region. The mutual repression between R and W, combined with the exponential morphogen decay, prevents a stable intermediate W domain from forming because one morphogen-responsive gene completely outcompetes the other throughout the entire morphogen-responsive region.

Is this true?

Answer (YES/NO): NO